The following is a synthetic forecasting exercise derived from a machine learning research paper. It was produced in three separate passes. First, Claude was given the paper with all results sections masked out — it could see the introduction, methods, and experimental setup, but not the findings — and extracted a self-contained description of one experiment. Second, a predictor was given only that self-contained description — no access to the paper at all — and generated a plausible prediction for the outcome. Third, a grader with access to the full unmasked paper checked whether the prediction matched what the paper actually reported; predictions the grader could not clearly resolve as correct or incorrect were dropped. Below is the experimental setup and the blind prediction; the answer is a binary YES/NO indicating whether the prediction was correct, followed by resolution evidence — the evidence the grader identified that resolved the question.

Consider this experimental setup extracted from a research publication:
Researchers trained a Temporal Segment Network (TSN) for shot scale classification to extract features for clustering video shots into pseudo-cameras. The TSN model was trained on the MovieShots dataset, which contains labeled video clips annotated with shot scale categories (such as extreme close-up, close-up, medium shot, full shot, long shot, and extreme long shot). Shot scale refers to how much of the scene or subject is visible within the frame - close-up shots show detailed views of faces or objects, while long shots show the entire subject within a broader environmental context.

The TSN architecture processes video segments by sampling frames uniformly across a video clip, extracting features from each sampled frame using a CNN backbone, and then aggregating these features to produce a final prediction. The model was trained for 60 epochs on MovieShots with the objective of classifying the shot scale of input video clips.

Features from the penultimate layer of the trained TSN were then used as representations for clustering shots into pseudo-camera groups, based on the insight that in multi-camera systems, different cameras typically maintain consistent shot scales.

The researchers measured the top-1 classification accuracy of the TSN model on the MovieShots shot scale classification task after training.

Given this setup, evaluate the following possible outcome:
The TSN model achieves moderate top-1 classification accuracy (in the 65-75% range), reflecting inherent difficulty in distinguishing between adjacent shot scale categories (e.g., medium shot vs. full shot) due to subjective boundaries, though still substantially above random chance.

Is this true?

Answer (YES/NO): NO